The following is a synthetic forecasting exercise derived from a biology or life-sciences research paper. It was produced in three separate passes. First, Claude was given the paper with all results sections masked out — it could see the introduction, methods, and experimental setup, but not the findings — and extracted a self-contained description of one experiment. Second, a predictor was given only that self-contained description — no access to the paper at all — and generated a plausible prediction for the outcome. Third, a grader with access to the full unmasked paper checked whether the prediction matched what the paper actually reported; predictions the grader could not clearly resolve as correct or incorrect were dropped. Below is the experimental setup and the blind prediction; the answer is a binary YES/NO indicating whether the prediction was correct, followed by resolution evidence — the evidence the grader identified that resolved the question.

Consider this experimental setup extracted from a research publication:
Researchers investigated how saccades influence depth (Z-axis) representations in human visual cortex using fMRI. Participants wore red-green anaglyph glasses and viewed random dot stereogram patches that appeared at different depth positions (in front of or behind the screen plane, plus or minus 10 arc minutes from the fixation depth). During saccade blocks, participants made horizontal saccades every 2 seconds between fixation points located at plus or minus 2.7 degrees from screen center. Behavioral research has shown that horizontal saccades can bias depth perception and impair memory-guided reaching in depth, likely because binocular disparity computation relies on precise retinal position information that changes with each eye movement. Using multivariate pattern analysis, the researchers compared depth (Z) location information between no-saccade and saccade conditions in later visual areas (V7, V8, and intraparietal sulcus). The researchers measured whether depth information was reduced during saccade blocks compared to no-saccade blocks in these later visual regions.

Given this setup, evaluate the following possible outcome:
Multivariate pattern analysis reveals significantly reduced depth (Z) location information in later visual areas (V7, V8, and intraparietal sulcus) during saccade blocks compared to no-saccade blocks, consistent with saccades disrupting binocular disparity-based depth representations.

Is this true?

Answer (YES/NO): NO